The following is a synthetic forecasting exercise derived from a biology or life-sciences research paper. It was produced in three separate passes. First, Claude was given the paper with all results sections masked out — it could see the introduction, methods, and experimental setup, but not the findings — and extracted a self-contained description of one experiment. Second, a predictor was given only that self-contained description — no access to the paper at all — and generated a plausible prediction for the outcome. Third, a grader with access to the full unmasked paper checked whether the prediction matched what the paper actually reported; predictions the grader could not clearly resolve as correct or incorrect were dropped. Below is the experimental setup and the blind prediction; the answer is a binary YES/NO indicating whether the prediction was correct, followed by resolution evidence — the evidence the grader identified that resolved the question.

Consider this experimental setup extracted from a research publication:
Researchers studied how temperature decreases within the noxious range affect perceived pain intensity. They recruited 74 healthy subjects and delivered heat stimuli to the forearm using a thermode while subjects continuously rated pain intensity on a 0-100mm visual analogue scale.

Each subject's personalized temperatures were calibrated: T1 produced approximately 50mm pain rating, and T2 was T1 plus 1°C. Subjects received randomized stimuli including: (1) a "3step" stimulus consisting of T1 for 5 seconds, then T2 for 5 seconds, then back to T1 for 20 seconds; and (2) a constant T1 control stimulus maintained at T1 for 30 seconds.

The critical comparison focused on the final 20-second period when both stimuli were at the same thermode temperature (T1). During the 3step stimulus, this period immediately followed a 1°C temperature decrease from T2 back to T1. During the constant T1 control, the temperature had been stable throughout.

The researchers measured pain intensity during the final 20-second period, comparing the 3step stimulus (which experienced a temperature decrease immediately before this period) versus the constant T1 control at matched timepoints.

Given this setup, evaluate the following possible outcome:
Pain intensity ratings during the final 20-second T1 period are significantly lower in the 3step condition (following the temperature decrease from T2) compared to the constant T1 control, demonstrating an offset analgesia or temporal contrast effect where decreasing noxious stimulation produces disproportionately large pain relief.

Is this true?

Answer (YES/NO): YES